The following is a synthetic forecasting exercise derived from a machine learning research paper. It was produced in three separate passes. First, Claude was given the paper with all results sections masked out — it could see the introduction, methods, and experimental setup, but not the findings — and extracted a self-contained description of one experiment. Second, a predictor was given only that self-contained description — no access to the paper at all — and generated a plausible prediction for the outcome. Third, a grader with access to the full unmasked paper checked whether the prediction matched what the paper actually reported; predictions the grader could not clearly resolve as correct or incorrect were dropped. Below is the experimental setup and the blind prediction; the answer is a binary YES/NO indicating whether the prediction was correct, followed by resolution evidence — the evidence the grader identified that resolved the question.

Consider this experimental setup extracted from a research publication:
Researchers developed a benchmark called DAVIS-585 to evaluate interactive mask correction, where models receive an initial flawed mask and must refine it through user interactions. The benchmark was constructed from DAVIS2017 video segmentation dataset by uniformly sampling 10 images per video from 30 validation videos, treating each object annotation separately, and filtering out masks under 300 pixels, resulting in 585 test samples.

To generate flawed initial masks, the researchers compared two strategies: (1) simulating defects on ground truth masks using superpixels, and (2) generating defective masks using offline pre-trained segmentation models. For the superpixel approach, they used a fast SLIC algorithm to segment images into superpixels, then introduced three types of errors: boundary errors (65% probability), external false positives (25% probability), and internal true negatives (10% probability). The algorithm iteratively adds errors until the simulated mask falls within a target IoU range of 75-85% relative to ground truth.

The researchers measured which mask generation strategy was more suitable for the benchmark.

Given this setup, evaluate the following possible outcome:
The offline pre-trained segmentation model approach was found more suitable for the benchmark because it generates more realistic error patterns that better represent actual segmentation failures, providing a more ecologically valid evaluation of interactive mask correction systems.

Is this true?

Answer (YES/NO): NO